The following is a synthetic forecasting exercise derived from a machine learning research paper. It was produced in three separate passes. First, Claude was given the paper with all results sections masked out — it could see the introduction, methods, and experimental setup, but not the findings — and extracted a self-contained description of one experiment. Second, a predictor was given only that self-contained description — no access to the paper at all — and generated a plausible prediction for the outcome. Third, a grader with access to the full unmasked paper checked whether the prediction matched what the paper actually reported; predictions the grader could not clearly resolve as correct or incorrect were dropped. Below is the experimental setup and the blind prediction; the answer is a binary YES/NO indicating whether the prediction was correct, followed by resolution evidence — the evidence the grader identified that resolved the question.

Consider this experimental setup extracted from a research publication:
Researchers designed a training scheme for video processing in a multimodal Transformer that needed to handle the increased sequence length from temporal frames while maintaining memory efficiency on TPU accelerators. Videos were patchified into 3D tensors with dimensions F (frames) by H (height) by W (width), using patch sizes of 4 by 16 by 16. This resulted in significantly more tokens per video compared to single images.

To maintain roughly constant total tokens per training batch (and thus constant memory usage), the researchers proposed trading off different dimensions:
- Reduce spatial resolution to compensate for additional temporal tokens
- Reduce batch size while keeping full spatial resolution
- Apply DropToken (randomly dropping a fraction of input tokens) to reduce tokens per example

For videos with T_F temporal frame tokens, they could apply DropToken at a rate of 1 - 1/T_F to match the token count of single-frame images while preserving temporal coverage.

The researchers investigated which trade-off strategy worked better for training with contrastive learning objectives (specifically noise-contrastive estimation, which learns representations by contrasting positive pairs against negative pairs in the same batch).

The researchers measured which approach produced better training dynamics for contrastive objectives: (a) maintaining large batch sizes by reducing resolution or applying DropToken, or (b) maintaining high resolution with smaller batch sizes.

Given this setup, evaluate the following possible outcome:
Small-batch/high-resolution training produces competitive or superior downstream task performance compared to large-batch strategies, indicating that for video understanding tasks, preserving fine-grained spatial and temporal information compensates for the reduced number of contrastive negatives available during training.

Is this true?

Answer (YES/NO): NO